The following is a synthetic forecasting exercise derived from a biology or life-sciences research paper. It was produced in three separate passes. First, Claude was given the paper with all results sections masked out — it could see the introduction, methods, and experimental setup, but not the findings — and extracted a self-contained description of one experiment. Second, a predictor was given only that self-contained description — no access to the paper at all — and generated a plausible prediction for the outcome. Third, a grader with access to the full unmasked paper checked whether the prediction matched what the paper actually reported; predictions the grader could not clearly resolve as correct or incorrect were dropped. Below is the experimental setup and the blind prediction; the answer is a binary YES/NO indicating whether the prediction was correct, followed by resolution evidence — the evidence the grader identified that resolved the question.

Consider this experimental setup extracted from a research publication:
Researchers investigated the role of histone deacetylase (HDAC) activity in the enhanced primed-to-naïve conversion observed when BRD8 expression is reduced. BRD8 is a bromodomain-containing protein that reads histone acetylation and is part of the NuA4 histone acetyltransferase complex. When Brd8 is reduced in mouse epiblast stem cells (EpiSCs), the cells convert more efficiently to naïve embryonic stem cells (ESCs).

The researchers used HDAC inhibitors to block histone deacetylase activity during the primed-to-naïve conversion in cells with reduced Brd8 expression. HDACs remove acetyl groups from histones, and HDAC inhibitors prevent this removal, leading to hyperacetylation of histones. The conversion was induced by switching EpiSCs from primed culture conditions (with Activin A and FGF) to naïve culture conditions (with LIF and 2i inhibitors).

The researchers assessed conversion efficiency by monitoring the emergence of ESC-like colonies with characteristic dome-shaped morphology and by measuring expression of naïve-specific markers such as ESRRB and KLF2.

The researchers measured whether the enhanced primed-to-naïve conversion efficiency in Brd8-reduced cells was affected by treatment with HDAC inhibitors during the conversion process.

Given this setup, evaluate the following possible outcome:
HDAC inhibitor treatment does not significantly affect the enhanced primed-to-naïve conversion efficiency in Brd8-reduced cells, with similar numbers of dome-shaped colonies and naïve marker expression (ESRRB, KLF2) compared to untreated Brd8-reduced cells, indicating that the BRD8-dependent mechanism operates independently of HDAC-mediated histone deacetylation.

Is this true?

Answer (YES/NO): NO